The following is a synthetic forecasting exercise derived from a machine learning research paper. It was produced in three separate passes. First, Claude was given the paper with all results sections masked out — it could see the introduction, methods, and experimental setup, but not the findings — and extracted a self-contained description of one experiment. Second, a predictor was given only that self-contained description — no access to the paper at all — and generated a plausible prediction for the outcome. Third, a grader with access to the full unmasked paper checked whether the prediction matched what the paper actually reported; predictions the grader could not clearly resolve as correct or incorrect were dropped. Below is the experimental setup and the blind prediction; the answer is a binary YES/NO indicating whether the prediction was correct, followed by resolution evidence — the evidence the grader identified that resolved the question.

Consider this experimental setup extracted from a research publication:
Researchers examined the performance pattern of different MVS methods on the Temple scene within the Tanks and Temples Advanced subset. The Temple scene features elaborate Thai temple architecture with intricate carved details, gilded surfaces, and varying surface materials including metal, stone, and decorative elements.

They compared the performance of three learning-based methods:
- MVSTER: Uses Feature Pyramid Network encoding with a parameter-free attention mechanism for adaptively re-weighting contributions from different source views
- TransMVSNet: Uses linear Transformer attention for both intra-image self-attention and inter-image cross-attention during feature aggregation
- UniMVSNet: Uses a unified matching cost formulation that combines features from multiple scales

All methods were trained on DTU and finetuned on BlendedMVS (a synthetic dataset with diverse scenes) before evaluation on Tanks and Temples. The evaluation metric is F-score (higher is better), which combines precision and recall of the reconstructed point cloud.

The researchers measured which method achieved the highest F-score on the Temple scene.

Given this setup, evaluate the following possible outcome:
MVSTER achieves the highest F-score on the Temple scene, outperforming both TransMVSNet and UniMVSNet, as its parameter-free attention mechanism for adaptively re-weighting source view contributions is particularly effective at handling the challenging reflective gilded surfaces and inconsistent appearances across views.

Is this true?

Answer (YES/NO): YES